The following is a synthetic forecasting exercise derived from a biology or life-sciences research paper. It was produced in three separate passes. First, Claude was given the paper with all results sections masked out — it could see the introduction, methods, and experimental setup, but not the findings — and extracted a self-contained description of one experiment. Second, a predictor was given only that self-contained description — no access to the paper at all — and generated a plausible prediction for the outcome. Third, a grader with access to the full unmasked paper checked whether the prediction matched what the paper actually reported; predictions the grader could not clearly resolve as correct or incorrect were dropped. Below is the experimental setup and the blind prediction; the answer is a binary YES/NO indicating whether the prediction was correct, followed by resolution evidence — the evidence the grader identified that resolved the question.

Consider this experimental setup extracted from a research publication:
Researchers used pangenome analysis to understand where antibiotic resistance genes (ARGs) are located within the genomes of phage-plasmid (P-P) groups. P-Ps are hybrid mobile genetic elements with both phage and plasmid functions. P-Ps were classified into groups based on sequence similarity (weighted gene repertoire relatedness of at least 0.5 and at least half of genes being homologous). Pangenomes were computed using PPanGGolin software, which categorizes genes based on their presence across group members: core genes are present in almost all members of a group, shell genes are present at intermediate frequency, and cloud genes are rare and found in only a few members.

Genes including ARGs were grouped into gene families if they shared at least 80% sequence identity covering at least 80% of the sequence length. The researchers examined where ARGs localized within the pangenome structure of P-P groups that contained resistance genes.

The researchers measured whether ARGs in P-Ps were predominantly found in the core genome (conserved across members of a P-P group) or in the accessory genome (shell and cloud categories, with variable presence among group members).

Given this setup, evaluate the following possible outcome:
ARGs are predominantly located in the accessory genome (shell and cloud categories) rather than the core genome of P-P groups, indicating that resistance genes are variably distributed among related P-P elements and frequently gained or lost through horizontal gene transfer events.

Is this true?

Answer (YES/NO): YES